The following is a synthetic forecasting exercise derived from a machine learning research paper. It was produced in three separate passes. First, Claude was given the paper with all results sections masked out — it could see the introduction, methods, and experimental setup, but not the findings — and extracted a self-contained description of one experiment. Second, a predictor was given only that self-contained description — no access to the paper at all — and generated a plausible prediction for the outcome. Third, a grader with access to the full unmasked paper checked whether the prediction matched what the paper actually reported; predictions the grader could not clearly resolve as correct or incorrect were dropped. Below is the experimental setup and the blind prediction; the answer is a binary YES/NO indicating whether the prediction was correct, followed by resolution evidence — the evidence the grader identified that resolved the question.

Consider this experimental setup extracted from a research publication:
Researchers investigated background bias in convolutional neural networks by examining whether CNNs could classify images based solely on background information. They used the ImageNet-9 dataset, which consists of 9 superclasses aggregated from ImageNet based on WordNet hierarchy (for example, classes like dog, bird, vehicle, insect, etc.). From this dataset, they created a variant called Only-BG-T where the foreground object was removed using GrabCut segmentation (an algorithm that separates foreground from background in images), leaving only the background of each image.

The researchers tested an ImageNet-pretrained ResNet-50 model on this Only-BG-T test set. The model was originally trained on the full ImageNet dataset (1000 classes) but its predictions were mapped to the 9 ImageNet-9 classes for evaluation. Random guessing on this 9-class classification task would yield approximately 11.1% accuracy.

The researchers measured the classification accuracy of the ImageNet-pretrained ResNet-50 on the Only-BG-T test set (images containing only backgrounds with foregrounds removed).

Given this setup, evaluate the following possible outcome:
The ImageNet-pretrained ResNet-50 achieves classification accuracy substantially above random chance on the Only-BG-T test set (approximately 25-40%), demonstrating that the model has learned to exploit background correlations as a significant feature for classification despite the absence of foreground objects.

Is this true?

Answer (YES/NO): NO